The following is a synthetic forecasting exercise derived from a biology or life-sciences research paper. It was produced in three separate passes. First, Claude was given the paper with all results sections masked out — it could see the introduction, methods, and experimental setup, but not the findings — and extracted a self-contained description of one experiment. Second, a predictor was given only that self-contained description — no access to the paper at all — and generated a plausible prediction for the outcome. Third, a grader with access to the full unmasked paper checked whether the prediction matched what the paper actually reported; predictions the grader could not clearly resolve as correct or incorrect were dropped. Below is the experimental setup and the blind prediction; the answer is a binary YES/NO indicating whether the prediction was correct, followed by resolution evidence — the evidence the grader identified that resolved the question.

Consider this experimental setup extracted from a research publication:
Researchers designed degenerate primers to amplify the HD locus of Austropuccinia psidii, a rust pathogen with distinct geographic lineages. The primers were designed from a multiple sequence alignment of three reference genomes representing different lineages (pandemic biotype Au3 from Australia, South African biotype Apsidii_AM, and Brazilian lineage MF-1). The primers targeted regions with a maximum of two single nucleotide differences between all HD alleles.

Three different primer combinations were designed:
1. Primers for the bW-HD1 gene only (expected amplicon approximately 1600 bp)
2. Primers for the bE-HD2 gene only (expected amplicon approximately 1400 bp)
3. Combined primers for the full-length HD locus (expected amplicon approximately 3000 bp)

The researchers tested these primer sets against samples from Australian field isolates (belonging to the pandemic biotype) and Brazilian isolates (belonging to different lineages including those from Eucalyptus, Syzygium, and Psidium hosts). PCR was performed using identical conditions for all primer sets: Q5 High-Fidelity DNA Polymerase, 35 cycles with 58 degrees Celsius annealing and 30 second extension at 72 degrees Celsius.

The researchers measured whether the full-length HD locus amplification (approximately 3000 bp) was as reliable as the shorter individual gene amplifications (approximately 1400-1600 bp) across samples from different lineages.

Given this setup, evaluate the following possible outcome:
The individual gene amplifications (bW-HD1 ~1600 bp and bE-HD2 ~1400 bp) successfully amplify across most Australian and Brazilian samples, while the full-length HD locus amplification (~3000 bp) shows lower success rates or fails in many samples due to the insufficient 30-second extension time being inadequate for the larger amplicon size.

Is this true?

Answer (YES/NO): NO